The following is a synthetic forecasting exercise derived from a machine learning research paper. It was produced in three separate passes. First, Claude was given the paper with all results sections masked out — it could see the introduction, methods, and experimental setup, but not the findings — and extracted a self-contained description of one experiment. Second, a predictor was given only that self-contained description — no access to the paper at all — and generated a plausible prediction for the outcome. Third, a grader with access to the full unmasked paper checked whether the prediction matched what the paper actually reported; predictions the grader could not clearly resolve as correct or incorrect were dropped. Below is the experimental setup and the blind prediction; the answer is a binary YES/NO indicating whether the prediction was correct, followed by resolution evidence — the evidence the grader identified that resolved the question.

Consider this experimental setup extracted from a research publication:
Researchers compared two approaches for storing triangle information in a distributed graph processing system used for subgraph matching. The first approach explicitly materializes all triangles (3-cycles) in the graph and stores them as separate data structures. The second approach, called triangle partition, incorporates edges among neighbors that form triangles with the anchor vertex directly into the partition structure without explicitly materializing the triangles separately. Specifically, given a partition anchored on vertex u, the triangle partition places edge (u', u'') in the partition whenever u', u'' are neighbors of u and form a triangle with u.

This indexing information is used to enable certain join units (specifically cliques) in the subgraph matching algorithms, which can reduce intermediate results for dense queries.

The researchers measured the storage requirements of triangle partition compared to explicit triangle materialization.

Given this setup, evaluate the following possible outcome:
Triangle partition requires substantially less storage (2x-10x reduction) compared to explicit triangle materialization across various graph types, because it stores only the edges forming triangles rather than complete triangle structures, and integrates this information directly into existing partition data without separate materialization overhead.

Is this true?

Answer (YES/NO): YES